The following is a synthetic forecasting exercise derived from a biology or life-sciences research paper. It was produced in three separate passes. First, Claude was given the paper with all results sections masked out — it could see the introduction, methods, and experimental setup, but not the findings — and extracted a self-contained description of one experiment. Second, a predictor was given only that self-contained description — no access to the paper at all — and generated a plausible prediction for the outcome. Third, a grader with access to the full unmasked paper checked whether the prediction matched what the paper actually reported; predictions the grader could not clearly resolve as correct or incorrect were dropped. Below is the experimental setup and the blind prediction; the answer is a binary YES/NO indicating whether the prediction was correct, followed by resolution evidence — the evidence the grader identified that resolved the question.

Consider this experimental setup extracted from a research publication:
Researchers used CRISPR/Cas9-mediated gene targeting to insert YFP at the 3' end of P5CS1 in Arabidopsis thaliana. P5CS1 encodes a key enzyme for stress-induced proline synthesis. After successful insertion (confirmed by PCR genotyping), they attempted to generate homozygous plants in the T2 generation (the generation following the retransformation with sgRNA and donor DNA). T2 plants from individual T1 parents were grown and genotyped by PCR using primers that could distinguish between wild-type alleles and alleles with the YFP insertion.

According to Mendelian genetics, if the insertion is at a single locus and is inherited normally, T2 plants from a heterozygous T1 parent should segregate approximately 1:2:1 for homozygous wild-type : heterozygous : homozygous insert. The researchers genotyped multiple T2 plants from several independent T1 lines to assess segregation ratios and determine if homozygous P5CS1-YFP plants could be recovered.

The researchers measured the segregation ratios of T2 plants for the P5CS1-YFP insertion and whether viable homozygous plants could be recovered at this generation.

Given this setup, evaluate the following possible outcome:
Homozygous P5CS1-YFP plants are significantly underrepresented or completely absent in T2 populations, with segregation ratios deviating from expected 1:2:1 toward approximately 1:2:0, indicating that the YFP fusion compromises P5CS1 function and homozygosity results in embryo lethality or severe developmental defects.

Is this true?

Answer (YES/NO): YES